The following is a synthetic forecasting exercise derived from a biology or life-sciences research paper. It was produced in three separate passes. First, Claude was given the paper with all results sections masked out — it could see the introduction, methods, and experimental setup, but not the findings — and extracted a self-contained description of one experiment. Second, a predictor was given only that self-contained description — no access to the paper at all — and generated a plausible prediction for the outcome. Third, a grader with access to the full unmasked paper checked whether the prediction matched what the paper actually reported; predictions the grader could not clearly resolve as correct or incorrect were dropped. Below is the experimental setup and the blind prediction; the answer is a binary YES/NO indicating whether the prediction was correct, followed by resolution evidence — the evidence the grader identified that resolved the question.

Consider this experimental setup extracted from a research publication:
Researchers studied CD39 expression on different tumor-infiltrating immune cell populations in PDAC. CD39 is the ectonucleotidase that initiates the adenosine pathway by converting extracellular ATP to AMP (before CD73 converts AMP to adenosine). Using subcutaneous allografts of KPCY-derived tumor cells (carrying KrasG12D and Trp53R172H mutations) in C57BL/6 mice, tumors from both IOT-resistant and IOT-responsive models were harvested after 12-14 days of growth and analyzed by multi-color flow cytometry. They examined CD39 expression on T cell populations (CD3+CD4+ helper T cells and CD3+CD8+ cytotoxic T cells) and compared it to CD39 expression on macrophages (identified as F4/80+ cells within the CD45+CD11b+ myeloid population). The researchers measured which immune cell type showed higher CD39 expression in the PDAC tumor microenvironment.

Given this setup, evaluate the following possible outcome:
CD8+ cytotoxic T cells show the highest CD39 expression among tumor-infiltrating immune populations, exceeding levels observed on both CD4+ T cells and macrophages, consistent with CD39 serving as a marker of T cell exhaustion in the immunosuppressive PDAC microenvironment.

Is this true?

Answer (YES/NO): NO